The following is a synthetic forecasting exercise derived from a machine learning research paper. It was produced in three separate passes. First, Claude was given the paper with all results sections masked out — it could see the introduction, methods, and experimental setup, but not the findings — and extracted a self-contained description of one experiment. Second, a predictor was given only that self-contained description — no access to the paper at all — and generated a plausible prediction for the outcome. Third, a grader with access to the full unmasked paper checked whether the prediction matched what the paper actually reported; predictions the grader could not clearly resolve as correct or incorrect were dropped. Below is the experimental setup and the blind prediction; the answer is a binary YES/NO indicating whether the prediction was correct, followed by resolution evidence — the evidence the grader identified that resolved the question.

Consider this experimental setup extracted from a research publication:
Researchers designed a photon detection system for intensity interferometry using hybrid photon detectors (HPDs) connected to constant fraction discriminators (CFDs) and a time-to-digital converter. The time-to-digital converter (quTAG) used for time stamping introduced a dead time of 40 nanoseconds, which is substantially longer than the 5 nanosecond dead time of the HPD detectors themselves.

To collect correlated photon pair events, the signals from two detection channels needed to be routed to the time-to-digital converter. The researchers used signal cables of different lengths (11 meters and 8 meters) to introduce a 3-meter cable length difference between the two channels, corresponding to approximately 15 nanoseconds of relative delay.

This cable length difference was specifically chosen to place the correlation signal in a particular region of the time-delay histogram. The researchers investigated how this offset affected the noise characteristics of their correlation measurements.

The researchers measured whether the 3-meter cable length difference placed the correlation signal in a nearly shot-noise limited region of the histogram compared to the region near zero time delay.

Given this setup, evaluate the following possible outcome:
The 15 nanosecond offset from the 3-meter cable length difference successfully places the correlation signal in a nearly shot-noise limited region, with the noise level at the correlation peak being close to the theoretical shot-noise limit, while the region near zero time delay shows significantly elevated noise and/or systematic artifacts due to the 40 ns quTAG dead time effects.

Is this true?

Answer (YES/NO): YES